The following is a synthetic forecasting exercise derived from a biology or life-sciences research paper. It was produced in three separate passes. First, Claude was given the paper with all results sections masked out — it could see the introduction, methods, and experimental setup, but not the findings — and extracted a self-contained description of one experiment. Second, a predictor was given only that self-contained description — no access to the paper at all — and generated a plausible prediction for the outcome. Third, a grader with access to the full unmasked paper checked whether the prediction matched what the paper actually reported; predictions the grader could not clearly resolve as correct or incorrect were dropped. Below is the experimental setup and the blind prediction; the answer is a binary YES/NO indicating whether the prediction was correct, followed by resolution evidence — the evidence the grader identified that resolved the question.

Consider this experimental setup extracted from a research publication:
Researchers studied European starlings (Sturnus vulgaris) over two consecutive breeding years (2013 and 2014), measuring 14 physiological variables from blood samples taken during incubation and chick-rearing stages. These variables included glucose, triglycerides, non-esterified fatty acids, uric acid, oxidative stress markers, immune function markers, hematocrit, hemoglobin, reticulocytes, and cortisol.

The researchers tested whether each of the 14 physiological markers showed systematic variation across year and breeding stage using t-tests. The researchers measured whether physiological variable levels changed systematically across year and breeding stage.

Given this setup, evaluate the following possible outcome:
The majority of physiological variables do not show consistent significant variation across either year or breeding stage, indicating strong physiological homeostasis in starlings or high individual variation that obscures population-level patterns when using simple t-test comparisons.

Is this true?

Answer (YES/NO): NO